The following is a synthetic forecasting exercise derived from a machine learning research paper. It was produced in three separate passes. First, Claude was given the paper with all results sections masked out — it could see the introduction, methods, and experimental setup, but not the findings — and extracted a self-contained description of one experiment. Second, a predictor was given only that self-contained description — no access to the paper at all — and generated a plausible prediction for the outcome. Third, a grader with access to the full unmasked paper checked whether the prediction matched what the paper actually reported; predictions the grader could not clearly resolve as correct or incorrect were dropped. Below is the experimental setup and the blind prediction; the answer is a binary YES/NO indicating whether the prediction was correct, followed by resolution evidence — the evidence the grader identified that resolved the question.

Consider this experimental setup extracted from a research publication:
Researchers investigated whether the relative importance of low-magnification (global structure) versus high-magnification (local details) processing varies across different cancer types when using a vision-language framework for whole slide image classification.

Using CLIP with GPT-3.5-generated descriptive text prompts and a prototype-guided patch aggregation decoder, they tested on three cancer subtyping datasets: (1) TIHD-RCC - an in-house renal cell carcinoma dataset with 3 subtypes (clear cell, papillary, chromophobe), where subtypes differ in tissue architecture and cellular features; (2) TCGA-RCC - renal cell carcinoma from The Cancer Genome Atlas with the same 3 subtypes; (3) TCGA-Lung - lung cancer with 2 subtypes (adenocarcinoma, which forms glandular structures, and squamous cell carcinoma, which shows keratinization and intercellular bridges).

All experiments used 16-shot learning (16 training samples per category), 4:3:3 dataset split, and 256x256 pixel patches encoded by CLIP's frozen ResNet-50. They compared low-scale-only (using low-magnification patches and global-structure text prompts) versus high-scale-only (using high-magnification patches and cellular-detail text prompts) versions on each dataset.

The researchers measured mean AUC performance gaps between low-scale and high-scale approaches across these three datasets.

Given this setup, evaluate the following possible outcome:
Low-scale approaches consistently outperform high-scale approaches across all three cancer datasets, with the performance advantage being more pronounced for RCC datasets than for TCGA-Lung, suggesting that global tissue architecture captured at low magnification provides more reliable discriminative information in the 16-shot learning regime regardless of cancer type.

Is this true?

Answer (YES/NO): NO